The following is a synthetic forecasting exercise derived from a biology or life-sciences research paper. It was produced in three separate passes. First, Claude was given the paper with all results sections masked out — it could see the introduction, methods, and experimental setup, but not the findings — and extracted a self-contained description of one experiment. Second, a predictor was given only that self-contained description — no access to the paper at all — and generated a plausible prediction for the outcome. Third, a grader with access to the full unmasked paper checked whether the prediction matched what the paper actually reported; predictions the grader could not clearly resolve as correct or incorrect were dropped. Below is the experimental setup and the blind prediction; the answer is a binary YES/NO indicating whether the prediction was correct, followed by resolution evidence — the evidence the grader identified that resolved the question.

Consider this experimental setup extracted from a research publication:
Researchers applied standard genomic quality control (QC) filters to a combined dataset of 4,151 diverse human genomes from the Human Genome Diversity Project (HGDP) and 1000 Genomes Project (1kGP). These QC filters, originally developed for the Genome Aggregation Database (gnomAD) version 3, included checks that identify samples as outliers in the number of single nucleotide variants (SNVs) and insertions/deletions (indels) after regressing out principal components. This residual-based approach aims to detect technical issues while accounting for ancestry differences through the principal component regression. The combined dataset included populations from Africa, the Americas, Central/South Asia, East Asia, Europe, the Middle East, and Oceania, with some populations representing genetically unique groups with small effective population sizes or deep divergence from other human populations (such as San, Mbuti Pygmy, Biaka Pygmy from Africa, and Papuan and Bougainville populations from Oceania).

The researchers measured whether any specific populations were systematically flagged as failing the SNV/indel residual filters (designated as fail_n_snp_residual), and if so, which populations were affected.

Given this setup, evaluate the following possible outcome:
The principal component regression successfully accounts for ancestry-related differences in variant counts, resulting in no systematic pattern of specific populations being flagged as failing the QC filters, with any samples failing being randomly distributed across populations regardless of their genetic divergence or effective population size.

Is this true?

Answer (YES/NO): NO